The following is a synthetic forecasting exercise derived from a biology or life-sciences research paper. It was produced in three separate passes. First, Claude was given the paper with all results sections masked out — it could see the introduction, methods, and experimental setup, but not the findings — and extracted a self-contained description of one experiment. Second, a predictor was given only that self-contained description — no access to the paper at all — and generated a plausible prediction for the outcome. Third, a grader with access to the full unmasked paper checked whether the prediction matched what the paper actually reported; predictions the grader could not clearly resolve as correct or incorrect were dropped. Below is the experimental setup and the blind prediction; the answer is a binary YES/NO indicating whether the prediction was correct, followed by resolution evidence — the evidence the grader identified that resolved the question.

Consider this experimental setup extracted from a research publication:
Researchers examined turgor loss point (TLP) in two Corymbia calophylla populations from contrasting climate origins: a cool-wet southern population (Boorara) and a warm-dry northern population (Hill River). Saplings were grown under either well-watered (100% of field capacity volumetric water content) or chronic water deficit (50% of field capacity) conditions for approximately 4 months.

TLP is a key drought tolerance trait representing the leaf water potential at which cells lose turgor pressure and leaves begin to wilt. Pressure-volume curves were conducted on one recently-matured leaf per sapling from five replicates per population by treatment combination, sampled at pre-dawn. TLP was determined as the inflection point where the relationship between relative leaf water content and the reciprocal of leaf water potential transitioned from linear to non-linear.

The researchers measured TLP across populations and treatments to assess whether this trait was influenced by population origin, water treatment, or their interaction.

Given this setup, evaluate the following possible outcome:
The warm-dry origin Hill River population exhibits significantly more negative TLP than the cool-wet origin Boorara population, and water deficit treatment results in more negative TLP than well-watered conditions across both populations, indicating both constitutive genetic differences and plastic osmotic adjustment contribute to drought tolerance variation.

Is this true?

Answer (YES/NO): NO